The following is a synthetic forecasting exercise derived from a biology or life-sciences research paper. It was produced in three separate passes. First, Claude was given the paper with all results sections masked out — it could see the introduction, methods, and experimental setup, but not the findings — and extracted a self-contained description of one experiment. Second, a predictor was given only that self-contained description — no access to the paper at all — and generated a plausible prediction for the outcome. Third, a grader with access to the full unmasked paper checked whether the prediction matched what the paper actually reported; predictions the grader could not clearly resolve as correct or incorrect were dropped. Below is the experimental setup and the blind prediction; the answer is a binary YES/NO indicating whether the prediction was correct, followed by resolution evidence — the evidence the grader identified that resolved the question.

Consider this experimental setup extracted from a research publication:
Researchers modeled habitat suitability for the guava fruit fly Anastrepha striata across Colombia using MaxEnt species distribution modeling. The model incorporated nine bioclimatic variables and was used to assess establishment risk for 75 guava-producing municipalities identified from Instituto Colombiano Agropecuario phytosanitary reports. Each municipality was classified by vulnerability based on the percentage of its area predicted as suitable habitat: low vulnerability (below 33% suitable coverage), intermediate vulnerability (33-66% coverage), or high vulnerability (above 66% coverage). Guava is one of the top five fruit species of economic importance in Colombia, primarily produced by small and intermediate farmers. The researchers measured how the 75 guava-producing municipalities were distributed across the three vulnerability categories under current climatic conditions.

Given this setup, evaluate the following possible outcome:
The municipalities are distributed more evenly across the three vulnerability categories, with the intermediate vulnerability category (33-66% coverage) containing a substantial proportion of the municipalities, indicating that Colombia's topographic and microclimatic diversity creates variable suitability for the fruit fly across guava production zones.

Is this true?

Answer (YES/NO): NO